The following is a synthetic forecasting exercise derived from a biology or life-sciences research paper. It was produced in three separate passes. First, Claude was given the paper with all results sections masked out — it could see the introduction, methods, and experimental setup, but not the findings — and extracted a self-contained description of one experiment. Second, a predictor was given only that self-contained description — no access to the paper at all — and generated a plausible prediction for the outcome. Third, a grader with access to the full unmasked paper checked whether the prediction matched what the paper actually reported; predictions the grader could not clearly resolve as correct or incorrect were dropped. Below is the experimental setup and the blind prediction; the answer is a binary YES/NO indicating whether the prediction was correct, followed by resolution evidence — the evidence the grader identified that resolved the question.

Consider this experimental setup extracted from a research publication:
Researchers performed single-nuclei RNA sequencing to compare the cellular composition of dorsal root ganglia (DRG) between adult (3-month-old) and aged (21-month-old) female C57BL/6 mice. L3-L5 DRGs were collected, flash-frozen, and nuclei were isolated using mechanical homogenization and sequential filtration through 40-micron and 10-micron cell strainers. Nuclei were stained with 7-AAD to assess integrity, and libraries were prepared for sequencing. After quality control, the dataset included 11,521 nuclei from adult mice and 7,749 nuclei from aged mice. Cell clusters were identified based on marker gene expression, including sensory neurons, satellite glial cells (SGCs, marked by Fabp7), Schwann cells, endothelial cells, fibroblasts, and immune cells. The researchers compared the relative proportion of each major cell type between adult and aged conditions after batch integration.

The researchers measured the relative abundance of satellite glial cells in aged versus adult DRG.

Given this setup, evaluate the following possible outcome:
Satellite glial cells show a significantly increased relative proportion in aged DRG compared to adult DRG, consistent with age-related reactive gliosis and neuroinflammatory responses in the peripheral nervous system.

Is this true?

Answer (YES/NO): NO